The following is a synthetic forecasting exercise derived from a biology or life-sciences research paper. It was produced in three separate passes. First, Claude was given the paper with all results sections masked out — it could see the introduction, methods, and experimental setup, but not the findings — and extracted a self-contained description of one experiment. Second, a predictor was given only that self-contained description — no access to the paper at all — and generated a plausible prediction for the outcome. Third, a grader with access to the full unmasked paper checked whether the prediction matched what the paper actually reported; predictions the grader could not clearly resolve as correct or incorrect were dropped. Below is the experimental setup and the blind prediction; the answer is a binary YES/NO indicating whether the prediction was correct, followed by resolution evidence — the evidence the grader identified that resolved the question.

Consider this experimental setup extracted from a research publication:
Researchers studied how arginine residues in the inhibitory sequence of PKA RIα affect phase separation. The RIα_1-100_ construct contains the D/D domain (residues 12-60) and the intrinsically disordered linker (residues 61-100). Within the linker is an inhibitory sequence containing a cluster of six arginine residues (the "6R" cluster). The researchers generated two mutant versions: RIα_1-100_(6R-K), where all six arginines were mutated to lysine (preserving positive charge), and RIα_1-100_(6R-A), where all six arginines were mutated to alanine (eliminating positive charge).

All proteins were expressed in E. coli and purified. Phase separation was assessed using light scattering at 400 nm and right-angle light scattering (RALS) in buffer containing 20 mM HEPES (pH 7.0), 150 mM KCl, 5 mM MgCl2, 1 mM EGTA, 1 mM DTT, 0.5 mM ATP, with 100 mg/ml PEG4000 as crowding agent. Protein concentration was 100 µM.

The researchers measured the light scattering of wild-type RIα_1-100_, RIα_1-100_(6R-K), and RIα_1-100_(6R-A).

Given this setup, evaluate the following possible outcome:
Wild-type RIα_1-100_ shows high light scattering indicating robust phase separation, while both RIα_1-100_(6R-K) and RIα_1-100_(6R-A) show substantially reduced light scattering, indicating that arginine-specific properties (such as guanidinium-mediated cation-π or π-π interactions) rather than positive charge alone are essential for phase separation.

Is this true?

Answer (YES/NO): NO